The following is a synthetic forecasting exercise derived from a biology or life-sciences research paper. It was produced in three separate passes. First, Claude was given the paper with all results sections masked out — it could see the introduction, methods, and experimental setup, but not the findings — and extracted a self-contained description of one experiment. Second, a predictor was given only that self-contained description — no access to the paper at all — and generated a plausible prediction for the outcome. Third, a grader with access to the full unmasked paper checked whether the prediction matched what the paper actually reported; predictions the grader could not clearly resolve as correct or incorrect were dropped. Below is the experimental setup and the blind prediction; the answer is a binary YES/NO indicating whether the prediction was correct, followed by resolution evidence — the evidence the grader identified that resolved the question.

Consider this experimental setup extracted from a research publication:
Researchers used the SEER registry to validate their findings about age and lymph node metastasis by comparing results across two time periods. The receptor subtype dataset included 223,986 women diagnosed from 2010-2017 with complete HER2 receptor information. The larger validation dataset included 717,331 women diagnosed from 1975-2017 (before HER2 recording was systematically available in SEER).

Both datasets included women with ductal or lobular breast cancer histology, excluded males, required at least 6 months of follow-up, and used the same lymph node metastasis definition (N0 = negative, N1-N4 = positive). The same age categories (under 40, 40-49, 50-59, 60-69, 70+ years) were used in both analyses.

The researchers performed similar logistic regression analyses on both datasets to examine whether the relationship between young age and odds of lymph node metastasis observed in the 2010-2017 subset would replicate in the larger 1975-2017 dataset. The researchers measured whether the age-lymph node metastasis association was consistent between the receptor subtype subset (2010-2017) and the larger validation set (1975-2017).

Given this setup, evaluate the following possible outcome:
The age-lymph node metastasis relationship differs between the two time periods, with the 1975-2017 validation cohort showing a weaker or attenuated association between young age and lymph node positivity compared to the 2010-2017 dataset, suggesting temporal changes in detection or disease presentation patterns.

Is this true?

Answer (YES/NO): NO